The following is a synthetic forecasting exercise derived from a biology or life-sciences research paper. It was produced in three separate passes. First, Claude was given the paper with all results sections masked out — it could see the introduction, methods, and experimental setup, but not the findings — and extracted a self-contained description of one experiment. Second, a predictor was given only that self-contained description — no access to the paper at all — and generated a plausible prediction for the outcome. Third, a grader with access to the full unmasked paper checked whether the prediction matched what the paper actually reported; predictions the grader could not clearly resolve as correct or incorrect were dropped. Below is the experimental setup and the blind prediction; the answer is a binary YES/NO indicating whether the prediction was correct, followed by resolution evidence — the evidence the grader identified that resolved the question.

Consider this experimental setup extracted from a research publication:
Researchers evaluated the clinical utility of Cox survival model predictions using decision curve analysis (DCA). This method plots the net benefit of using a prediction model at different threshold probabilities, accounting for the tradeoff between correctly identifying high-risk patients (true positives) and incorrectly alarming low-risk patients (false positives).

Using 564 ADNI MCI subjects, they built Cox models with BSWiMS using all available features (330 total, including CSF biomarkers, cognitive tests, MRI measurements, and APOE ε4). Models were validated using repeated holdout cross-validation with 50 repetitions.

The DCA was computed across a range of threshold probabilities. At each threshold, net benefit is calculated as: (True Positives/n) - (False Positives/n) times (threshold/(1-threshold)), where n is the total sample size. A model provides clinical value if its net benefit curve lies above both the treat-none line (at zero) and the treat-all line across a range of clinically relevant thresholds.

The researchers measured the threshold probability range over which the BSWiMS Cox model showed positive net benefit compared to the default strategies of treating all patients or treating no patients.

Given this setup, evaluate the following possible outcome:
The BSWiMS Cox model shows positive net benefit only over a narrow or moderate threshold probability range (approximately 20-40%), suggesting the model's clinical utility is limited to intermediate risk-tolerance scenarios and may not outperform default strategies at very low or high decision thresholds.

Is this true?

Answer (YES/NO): NO